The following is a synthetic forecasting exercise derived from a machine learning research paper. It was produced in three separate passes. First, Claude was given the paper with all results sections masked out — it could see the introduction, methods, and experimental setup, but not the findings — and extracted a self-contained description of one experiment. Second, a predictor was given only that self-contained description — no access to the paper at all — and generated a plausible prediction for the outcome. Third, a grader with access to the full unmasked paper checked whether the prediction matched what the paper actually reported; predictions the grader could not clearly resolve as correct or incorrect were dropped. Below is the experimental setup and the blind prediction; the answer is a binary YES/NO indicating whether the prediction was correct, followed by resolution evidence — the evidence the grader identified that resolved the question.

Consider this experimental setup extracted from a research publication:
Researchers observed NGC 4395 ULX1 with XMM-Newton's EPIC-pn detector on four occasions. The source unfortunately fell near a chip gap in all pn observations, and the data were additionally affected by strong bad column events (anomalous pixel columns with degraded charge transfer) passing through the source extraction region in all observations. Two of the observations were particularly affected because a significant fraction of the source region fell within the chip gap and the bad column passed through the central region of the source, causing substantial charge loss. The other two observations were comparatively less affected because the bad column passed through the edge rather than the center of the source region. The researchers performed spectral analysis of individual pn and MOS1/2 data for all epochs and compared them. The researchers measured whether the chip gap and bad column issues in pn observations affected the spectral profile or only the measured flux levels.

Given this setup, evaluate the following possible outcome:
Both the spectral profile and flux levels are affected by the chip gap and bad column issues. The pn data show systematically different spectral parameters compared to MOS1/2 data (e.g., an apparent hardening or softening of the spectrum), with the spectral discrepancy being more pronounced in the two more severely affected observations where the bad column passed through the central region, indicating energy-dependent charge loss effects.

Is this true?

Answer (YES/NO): NO